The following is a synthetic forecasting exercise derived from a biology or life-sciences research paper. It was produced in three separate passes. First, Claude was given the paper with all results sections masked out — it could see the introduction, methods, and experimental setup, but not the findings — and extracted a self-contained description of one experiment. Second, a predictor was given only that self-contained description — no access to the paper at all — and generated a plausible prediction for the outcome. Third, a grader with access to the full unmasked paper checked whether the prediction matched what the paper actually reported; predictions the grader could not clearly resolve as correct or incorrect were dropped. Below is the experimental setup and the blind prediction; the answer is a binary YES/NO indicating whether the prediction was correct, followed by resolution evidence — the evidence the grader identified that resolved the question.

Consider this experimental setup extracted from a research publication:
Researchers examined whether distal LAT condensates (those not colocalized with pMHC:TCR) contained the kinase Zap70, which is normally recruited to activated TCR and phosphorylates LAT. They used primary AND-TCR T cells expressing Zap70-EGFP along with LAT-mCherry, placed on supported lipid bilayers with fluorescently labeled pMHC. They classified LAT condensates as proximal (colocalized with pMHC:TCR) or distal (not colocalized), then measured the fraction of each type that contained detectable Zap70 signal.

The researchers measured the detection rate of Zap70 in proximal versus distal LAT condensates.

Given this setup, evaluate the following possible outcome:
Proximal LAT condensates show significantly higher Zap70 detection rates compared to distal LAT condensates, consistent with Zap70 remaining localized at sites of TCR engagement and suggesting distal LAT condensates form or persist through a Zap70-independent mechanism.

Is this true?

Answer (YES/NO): NO